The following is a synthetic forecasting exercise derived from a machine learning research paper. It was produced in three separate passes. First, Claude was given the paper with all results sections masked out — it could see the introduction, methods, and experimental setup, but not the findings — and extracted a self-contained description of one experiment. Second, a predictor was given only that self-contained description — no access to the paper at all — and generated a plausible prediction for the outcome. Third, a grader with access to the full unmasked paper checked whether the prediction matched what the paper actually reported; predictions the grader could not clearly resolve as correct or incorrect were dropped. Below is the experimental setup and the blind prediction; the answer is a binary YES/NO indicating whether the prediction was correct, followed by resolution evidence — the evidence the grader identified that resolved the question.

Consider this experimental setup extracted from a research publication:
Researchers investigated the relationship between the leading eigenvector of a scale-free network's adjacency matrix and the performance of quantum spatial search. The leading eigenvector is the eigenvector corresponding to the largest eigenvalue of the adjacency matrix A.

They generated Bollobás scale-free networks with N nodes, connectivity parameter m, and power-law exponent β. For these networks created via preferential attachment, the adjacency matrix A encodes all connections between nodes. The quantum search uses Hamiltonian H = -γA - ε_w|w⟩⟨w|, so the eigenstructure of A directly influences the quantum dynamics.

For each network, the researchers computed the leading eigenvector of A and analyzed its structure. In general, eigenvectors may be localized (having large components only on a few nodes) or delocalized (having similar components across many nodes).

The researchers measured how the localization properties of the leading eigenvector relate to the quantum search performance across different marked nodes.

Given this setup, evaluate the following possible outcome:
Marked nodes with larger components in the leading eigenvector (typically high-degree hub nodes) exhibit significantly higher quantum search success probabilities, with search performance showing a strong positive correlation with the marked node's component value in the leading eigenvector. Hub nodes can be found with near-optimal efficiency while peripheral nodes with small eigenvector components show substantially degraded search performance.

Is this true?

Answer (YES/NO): NO